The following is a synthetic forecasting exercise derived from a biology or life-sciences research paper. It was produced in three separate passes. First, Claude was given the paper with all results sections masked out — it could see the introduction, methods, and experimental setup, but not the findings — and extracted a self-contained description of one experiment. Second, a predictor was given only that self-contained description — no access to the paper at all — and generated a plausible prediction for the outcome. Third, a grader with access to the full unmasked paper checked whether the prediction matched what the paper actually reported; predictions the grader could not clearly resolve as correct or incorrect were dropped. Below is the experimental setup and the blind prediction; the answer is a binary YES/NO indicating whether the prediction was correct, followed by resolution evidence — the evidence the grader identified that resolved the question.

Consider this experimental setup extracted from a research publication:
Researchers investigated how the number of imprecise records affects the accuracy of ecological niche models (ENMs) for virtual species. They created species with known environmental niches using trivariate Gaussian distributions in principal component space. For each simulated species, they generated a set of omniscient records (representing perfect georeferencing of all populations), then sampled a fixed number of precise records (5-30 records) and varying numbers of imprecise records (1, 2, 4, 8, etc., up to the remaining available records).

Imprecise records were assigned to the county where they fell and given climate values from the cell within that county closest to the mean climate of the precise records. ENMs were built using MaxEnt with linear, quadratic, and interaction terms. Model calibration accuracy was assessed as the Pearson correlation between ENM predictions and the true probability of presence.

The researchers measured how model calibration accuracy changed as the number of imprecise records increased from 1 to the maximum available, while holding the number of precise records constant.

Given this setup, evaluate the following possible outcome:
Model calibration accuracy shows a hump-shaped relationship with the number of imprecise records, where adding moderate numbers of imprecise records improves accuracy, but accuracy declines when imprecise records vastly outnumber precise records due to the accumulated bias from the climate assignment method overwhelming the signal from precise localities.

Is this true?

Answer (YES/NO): NO